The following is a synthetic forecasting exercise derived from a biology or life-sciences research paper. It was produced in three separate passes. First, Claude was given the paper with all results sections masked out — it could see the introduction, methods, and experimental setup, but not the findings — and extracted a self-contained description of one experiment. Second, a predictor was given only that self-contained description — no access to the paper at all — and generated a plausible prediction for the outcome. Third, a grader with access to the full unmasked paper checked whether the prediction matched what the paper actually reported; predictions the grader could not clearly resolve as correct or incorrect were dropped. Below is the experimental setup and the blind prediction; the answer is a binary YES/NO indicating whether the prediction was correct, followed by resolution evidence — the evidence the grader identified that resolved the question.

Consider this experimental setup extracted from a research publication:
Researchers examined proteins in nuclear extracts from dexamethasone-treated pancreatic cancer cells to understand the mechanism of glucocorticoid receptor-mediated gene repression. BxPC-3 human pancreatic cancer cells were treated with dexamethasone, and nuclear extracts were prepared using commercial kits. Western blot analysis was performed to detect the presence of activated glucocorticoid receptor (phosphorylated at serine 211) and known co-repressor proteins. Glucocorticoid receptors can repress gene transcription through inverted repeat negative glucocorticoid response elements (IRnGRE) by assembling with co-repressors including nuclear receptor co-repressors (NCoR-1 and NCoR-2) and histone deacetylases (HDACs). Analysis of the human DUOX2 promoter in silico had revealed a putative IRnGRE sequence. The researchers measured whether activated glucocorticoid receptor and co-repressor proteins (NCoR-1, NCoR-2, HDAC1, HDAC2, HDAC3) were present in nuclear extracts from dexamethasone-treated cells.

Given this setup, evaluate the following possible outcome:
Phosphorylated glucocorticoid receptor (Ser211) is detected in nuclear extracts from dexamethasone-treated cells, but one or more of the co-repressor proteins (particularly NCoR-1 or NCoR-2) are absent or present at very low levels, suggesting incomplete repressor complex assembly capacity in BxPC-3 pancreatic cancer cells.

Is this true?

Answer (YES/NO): NO